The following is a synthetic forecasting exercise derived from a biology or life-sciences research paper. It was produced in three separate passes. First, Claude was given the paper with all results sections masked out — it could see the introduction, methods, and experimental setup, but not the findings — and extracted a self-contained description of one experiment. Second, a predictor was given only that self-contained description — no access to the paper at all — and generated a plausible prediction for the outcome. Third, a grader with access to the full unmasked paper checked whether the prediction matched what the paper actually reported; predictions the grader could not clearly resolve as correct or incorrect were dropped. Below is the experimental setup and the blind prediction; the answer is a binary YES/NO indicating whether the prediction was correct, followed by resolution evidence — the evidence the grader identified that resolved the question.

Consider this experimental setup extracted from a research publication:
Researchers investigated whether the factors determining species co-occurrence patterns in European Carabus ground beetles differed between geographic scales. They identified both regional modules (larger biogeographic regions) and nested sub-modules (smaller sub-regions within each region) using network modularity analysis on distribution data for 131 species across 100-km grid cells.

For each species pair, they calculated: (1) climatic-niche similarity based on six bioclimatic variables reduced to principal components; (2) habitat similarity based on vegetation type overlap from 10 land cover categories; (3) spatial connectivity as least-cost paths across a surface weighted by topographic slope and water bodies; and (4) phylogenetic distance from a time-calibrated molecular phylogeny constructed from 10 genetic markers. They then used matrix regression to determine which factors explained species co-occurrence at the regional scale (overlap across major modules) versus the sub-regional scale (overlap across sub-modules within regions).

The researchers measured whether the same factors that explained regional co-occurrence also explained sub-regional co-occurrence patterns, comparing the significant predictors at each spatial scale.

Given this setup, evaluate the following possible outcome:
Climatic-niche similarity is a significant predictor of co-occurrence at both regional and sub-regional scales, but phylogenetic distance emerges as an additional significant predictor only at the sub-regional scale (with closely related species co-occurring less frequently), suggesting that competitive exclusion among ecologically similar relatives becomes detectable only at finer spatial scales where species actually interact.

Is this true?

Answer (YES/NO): NO